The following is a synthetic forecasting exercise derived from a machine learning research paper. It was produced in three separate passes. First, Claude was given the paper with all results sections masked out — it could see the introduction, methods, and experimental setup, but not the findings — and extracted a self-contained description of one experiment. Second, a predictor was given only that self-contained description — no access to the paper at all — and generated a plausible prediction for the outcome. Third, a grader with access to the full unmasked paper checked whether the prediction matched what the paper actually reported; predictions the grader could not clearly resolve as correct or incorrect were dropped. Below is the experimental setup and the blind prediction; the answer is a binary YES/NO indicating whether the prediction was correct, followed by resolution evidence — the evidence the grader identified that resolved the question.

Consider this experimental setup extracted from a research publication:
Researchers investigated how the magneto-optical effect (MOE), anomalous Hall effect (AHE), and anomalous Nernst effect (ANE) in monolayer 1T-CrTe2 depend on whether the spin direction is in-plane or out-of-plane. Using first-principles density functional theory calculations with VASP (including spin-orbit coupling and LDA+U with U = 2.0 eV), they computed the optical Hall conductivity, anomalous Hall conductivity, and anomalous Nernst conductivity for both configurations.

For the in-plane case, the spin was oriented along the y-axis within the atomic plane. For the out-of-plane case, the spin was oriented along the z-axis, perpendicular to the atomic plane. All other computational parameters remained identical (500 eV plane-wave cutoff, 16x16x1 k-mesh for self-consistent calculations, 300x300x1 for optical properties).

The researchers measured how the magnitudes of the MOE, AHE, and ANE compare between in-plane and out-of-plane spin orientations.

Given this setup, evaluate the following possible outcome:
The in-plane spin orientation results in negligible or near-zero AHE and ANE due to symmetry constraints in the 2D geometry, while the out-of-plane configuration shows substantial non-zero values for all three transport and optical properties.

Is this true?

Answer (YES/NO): NO